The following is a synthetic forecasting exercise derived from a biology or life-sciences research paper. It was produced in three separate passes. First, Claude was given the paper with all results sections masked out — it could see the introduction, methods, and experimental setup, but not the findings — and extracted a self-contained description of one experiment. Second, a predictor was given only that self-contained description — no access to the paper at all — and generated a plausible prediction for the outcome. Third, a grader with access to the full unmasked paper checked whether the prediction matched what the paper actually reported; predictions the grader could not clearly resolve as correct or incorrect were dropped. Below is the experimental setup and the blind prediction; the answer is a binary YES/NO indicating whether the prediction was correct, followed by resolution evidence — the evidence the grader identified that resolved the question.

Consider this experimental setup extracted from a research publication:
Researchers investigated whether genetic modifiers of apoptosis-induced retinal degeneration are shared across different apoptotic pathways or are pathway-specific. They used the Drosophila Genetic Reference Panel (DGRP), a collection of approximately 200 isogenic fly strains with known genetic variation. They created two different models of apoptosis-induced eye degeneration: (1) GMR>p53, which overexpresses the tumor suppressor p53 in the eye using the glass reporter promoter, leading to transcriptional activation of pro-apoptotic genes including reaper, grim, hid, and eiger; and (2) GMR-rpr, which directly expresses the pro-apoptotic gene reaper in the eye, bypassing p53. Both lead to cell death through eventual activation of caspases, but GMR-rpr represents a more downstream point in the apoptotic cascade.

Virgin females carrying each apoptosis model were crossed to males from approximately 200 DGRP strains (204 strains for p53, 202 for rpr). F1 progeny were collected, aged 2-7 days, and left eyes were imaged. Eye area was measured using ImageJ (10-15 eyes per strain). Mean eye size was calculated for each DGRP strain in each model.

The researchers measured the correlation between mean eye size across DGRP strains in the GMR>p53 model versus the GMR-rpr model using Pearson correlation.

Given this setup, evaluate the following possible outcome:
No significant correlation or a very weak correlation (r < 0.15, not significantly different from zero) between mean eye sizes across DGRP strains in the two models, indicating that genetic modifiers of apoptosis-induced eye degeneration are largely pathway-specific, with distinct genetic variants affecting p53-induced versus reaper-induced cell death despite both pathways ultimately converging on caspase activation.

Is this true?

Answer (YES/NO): NO